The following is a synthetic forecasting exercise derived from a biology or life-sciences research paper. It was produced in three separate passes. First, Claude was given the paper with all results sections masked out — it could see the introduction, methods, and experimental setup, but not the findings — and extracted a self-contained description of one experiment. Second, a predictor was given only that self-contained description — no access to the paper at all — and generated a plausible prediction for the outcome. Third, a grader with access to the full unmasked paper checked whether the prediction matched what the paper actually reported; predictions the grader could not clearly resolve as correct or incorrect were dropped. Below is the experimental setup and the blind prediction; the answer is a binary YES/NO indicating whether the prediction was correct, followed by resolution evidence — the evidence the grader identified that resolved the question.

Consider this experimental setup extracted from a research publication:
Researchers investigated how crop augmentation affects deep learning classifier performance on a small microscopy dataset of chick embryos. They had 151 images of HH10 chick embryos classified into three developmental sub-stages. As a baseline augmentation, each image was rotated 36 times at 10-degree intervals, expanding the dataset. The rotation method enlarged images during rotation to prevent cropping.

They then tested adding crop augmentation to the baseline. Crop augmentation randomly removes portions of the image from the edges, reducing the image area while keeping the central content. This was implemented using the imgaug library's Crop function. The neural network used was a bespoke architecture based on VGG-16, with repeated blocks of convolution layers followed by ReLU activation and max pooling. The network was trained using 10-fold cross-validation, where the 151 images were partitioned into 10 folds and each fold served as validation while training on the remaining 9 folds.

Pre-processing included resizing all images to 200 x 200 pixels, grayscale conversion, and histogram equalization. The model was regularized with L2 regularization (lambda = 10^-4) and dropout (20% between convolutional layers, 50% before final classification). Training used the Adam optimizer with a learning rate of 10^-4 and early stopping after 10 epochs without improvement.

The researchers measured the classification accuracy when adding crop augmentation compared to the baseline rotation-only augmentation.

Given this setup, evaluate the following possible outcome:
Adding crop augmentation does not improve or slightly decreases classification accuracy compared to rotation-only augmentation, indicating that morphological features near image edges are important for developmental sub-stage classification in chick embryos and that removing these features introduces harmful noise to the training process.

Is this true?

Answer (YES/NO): NO